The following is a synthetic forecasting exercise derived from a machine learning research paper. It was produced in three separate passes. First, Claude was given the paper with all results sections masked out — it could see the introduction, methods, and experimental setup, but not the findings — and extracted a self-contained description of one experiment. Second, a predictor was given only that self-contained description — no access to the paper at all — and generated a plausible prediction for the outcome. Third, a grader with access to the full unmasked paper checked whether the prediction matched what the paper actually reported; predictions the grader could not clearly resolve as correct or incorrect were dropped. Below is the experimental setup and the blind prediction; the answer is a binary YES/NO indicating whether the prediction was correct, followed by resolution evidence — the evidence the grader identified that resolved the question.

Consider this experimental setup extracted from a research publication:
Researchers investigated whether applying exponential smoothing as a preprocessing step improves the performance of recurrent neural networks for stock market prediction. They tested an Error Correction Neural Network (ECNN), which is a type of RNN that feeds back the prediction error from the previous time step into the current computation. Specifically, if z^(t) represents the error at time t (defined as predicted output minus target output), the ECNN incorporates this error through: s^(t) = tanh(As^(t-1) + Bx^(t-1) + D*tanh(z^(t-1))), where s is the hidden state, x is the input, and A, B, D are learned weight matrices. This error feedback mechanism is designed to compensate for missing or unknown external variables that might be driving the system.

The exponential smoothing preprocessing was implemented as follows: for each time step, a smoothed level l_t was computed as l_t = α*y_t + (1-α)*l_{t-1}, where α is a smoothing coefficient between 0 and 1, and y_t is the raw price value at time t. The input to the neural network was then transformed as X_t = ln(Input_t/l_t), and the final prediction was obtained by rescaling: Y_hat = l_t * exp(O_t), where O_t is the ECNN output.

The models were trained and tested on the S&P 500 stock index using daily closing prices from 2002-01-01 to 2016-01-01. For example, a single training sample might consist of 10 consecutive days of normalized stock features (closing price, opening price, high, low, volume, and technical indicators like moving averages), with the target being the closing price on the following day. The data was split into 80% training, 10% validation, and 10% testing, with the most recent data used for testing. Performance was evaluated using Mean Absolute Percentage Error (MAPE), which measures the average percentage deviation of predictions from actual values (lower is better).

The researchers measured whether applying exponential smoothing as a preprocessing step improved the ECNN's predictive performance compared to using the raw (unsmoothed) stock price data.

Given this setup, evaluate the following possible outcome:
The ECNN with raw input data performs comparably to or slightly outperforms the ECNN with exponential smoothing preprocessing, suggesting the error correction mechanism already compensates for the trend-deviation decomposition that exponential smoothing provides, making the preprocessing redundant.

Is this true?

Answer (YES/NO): YES